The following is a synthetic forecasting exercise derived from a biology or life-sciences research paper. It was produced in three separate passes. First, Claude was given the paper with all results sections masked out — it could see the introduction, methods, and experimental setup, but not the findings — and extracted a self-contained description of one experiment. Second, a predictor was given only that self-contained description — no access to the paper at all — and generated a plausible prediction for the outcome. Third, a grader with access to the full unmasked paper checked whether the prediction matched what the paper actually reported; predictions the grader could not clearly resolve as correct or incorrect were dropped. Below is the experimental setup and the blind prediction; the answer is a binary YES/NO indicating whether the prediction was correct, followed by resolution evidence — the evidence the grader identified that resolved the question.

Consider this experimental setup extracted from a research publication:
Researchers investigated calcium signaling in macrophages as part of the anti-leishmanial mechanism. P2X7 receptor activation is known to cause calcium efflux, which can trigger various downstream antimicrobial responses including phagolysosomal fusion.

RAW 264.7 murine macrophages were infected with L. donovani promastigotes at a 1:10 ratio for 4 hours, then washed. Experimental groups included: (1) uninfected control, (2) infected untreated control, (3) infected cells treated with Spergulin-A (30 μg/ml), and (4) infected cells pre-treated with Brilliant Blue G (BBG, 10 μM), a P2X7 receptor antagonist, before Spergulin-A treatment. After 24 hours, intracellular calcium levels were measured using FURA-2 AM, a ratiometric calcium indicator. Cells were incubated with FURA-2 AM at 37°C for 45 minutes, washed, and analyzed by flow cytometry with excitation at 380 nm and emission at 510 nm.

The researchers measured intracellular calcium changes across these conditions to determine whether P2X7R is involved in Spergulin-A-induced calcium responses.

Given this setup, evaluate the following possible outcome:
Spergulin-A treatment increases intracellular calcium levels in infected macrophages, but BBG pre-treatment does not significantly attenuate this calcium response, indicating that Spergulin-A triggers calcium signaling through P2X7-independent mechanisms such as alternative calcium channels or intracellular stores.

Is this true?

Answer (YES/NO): NO